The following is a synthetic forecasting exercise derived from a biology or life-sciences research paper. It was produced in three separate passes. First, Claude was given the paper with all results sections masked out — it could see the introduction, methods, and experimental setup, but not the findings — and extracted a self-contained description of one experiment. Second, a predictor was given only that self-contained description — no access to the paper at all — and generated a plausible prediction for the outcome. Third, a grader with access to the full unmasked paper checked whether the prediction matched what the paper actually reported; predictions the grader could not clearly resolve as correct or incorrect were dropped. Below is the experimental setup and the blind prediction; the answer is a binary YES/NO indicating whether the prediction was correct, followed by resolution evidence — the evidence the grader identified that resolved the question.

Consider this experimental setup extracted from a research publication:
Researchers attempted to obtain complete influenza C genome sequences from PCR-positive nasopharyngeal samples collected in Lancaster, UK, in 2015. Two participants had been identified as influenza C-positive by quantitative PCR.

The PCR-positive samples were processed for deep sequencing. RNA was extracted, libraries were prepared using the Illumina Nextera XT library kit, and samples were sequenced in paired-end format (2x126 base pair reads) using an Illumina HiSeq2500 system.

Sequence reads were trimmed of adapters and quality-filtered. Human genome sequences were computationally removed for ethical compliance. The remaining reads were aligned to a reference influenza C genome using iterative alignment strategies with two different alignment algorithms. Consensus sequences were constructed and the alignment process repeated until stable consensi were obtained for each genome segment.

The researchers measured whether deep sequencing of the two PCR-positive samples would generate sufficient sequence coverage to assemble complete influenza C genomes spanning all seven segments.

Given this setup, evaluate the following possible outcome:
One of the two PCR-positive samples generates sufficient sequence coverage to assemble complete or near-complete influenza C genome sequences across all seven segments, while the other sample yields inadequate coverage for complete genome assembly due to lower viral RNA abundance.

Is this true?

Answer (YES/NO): NO